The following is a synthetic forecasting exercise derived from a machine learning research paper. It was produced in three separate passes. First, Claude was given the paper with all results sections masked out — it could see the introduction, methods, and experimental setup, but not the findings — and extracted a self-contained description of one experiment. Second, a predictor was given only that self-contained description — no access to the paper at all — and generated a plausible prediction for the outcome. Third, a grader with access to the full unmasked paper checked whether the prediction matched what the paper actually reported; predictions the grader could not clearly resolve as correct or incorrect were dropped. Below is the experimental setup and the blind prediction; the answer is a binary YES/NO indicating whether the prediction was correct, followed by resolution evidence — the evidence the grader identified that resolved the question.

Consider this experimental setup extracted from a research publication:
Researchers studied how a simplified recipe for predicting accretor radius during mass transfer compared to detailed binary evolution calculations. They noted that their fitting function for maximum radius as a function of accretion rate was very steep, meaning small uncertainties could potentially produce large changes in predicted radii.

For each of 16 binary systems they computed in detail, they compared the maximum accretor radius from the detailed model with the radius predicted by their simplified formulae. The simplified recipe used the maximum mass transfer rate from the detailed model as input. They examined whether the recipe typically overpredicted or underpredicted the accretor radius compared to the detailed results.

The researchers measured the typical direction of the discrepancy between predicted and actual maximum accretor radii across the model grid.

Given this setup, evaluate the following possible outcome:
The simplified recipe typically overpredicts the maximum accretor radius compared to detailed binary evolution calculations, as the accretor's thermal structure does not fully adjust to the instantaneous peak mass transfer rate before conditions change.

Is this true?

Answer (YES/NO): NO